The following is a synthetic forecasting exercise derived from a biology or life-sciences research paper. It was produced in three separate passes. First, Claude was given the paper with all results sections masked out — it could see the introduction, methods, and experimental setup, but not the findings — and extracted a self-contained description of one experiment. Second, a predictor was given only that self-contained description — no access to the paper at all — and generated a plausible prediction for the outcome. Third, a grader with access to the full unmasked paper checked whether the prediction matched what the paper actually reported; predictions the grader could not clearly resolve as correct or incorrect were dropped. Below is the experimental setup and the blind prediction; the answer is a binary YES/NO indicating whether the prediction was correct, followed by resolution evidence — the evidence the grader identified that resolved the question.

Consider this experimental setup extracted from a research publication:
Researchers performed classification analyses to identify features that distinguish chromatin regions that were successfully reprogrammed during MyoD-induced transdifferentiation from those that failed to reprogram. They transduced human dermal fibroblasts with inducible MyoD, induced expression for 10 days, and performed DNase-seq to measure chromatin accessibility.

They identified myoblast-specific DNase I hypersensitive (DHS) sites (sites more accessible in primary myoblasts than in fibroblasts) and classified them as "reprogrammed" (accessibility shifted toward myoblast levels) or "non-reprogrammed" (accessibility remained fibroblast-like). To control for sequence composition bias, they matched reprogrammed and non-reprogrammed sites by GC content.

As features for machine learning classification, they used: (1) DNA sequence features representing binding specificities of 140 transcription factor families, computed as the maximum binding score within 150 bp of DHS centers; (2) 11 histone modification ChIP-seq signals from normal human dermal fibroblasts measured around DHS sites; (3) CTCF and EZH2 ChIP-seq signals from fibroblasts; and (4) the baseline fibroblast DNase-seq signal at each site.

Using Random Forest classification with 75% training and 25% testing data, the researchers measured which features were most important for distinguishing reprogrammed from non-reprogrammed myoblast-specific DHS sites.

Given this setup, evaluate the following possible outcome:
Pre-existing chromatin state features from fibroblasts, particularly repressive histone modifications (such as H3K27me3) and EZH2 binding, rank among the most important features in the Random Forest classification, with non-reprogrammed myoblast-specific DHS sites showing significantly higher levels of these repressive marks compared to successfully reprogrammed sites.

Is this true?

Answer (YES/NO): NO